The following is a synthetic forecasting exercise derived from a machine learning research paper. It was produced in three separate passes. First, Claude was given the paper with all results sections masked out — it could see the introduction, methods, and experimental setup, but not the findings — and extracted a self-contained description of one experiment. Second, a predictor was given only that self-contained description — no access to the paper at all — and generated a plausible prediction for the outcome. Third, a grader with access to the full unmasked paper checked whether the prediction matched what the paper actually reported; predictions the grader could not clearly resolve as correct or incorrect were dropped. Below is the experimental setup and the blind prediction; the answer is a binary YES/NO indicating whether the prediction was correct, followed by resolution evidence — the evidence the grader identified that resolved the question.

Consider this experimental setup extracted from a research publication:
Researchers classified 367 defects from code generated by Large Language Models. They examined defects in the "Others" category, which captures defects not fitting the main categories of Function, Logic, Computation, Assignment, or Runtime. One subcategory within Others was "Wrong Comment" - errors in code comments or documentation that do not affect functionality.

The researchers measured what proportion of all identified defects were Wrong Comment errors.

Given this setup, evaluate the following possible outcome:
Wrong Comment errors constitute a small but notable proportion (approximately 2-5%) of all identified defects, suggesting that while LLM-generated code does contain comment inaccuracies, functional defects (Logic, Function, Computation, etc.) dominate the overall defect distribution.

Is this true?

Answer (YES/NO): NO